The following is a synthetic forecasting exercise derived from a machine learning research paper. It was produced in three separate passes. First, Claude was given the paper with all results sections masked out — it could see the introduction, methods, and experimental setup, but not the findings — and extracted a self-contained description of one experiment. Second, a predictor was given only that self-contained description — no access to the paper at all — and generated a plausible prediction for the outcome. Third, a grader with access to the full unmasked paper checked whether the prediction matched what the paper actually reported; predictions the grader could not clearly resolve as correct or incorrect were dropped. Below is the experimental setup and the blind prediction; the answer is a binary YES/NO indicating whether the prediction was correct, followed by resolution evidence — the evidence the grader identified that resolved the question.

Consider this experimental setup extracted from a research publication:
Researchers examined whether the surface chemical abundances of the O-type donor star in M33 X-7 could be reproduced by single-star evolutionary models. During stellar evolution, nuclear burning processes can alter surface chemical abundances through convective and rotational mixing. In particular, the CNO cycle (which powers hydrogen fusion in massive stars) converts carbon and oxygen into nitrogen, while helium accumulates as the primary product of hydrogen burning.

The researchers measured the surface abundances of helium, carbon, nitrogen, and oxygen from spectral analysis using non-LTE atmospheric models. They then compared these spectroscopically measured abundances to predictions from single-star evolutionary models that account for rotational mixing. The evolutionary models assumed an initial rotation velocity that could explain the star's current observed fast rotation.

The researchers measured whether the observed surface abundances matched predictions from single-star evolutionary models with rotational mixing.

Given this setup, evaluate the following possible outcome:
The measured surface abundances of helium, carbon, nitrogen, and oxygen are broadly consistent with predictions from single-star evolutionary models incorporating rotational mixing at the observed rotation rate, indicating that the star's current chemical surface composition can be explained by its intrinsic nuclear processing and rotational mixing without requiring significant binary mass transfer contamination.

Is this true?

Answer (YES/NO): NO